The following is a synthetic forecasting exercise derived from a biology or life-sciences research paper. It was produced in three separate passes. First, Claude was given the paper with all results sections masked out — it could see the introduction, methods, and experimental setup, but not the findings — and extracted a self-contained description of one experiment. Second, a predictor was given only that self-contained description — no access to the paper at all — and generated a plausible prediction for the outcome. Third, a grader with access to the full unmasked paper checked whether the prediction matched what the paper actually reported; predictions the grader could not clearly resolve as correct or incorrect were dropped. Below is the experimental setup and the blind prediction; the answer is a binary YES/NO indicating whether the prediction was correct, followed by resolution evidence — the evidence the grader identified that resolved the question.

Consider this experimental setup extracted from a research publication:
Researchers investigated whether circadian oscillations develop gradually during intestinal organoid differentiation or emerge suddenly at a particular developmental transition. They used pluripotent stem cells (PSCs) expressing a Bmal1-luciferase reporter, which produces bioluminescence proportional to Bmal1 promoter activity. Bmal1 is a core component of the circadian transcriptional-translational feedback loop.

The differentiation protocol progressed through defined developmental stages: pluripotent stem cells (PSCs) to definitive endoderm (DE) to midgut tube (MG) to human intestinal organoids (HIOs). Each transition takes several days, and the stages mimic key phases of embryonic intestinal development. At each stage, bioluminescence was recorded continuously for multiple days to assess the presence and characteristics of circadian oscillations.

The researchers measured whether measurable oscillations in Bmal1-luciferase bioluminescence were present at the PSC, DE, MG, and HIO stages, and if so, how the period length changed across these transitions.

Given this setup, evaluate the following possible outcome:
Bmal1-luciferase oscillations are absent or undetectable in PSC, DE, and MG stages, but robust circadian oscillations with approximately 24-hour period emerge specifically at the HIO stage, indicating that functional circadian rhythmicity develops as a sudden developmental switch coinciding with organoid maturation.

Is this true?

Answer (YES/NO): NO